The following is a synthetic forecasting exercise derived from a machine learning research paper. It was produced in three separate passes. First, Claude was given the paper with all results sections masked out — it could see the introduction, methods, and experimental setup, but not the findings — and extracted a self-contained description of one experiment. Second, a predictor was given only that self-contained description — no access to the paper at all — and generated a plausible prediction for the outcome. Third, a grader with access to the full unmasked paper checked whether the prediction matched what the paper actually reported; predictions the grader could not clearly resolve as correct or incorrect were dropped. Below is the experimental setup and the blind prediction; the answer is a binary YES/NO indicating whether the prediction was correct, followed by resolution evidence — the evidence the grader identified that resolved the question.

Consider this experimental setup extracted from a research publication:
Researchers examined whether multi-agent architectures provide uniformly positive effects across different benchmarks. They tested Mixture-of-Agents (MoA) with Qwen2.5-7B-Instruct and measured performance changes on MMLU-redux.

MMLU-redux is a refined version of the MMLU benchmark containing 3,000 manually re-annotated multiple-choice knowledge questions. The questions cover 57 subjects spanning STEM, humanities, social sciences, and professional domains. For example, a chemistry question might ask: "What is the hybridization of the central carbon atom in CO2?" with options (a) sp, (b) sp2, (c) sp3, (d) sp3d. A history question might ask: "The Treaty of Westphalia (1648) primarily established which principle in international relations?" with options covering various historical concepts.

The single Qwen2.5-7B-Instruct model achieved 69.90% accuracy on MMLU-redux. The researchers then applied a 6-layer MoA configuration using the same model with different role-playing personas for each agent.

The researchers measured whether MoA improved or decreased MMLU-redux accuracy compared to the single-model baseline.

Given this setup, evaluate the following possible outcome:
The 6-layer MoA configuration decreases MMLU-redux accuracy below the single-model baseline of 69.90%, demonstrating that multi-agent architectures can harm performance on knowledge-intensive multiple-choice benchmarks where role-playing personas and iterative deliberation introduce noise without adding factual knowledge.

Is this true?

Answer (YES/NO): YES